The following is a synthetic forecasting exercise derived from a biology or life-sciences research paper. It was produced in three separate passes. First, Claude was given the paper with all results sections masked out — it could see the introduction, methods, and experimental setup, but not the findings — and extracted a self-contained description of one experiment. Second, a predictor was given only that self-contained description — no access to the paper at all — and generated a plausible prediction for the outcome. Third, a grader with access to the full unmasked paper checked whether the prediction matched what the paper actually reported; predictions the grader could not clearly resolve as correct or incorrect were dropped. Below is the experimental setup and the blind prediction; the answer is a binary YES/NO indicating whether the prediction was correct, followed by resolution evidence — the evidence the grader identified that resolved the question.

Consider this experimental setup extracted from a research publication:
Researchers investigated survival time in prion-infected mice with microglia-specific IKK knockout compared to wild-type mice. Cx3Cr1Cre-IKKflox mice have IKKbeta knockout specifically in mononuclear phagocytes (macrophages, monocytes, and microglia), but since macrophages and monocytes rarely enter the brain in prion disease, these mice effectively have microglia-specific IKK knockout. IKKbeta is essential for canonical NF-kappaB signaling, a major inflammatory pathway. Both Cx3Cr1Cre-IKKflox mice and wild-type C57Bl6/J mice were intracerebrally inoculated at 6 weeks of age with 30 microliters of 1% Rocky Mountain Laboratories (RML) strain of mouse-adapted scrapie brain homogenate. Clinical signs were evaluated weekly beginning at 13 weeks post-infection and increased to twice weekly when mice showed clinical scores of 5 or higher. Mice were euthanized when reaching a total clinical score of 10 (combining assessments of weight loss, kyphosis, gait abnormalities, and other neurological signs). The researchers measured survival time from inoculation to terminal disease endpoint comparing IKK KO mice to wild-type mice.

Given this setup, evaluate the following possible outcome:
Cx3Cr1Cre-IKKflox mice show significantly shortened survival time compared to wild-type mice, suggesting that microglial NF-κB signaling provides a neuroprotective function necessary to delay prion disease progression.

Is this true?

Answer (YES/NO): YES